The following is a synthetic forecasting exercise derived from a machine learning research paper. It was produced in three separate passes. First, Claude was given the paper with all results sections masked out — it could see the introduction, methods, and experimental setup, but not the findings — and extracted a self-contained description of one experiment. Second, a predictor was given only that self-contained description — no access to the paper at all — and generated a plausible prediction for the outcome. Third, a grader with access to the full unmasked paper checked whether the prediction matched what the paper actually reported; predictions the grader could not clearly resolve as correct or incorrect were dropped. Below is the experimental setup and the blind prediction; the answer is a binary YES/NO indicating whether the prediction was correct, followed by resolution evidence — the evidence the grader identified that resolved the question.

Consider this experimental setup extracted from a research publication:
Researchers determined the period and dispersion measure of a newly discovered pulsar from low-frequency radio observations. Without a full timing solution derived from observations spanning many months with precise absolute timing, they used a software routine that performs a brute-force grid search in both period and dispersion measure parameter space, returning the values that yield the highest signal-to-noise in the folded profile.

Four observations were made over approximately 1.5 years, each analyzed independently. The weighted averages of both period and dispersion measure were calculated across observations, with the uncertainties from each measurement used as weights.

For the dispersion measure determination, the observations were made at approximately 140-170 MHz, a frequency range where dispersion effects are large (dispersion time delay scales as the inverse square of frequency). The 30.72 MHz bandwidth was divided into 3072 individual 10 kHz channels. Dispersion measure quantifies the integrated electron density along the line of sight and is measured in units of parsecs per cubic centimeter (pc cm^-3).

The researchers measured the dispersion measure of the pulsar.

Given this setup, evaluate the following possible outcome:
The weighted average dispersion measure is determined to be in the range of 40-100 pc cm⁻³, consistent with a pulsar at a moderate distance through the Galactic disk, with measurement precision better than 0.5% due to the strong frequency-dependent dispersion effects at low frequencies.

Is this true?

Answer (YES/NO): NO